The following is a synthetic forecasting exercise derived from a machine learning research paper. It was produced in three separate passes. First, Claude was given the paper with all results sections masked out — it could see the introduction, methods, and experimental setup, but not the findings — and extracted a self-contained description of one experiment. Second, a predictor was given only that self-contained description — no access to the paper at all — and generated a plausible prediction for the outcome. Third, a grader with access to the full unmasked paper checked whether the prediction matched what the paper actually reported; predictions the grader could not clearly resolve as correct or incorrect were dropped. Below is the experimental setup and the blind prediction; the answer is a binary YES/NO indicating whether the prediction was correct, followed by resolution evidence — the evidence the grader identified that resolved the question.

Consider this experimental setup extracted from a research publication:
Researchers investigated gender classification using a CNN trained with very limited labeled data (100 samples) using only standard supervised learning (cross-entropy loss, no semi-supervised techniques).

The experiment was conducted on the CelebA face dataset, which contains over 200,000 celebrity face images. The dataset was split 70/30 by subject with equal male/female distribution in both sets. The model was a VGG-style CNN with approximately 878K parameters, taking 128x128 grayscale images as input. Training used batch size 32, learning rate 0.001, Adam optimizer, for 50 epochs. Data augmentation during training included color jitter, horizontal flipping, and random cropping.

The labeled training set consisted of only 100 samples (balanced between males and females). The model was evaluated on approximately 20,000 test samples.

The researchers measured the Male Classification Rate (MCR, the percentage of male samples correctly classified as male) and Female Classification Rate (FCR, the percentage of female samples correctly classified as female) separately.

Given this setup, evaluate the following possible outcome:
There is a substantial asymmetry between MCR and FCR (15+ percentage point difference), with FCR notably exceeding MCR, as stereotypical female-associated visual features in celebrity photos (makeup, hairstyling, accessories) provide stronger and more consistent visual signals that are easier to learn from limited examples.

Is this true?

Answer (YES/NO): YES